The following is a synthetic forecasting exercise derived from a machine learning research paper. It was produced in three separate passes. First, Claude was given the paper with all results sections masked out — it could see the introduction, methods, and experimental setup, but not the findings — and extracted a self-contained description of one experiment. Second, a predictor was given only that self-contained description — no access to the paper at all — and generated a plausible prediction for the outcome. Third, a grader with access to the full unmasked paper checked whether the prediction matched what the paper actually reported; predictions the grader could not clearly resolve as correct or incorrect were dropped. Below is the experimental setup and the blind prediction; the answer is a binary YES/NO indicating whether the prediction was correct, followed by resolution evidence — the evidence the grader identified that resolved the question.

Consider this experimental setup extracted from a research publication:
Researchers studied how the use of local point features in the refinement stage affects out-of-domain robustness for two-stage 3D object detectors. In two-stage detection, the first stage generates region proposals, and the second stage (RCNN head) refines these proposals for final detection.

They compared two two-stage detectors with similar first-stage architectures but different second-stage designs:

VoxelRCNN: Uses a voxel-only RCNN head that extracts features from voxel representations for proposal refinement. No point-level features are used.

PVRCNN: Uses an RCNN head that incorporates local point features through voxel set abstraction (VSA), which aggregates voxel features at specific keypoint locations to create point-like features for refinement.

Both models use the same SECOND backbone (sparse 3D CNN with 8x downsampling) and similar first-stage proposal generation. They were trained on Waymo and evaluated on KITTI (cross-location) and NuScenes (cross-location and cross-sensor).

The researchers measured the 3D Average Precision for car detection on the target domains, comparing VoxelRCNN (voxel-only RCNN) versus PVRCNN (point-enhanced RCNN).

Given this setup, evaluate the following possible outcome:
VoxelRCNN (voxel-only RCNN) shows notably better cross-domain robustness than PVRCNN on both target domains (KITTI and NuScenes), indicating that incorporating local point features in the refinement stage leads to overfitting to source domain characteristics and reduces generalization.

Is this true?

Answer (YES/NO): NO